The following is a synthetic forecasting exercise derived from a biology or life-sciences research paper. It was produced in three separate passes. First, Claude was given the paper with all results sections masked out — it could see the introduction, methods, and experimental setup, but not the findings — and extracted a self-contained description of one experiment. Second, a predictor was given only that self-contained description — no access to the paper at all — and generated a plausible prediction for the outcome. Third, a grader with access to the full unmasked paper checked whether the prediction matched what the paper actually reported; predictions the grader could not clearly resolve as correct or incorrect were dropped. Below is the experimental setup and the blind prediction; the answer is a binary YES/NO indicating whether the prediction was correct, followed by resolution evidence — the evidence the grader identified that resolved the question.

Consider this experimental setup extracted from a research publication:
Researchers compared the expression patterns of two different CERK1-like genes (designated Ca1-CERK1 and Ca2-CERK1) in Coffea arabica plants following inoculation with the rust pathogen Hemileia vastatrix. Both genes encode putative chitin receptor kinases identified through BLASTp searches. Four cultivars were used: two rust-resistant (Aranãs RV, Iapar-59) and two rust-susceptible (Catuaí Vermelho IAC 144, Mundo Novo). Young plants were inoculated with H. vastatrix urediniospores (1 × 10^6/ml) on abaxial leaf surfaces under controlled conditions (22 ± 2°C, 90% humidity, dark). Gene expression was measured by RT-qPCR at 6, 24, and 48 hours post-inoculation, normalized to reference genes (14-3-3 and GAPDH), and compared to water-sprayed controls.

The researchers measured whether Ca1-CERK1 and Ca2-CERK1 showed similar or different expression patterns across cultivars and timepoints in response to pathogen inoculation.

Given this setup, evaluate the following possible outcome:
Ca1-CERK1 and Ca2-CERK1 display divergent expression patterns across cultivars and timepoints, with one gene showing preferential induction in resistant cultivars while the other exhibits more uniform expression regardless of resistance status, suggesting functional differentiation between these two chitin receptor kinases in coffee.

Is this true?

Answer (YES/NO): NO